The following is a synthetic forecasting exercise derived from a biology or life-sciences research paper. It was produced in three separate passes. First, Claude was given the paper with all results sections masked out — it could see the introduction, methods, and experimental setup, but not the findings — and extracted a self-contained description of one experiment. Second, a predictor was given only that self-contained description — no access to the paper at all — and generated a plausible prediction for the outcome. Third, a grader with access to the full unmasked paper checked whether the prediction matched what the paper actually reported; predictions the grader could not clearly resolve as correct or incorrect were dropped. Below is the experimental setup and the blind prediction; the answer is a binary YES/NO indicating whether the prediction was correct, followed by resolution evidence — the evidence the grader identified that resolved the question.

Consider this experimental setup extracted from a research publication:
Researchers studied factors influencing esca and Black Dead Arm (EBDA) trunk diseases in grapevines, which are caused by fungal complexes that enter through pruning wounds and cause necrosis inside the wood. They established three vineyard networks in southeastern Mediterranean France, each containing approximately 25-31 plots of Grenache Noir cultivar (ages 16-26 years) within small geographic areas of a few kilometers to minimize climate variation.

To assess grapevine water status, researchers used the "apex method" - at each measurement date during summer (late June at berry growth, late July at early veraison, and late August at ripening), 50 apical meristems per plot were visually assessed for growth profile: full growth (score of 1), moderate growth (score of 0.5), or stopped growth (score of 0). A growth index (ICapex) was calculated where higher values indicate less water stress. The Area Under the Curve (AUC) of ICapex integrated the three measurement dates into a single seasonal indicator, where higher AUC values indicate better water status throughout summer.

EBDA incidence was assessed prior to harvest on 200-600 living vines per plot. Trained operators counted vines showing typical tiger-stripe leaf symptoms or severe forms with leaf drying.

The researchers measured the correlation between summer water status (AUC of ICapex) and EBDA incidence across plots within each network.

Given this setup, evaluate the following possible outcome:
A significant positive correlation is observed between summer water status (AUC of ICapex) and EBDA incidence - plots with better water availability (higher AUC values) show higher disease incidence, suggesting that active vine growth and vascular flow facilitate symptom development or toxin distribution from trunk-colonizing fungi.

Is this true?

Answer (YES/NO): NO